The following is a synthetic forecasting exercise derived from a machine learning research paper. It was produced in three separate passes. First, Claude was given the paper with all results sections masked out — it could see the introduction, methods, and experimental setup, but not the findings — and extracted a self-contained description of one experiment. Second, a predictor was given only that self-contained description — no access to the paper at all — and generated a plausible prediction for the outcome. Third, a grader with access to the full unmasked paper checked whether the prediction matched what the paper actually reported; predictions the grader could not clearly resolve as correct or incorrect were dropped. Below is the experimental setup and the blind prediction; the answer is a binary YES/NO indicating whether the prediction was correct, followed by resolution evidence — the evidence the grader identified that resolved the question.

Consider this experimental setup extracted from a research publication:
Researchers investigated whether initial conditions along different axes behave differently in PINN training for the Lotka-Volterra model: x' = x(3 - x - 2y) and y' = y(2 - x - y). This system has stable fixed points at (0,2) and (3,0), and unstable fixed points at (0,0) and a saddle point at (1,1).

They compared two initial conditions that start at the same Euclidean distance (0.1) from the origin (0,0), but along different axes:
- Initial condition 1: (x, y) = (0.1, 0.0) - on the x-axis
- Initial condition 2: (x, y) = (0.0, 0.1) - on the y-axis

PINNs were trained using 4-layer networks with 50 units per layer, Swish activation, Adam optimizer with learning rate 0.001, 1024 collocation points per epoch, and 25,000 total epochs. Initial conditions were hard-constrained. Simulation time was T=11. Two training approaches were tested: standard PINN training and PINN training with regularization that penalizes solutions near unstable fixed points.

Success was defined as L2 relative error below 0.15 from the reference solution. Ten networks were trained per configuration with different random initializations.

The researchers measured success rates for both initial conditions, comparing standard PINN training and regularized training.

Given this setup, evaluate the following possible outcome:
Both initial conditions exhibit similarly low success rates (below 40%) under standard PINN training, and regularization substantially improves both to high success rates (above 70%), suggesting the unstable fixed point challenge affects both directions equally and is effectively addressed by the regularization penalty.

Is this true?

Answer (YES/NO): NO